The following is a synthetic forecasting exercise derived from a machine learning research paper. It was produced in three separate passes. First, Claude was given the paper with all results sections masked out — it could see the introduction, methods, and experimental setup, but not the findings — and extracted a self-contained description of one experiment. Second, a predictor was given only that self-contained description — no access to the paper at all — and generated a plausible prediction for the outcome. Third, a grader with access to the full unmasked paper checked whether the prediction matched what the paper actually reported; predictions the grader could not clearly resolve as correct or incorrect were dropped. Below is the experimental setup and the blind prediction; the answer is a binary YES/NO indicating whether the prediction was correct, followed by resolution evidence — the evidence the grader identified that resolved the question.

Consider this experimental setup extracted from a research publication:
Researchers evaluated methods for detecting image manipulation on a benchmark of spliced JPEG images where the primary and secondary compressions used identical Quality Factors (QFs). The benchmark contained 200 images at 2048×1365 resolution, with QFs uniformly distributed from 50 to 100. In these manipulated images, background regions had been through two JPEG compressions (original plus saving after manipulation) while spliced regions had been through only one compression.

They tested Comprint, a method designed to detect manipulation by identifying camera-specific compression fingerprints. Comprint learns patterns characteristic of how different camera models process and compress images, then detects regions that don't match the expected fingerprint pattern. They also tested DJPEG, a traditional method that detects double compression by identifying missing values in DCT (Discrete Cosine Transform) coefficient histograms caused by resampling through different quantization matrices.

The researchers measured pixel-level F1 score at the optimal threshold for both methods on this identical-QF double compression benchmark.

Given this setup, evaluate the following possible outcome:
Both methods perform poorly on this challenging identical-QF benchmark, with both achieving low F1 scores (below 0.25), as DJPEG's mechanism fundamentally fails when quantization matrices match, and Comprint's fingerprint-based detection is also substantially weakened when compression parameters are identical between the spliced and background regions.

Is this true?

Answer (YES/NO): YES